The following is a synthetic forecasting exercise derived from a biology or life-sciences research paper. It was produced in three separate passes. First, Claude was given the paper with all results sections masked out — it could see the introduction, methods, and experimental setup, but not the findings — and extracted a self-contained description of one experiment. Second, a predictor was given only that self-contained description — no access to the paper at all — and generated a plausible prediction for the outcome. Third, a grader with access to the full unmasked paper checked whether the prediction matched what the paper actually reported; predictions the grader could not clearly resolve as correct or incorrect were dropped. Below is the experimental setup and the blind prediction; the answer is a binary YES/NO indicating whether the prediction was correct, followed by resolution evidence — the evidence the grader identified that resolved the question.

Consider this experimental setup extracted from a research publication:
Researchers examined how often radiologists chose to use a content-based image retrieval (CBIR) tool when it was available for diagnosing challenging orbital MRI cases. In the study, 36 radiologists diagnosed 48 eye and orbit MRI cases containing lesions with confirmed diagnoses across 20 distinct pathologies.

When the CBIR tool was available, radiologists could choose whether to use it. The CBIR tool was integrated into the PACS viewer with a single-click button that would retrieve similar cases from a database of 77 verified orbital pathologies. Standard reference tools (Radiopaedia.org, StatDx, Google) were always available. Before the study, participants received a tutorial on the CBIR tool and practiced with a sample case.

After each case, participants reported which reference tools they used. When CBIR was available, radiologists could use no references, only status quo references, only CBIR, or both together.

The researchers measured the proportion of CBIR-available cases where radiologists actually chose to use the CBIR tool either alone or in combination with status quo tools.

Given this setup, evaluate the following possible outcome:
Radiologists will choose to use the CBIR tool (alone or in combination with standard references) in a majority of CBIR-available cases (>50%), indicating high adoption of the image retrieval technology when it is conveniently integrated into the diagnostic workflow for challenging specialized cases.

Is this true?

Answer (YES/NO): YES